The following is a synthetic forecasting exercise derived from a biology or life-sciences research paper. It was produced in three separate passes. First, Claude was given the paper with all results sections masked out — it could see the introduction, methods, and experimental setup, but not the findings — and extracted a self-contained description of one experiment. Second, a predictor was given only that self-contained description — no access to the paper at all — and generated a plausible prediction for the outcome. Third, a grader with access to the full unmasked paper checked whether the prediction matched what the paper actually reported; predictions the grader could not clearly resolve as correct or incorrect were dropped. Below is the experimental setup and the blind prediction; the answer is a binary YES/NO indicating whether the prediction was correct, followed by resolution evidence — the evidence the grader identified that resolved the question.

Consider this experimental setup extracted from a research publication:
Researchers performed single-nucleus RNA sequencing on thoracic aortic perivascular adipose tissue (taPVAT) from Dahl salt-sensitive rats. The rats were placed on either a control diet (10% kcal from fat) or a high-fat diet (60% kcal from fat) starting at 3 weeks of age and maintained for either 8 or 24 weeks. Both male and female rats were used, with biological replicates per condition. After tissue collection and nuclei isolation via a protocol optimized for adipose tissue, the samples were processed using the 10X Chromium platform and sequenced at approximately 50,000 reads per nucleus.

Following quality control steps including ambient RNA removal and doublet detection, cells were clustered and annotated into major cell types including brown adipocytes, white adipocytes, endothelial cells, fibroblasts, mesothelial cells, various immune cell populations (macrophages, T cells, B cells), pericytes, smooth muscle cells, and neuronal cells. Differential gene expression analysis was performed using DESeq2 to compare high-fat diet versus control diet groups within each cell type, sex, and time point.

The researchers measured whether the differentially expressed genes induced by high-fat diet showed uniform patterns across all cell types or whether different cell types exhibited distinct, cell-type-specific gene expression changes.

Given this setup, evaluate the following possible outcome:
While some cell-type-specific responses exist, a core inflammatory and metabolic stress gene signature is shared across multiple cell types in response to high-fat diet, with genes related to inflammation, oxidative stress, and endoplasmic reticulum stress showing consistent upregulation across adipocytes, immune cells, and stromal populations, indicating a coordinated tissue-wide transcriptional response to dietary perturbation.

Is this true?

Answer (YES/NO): NO